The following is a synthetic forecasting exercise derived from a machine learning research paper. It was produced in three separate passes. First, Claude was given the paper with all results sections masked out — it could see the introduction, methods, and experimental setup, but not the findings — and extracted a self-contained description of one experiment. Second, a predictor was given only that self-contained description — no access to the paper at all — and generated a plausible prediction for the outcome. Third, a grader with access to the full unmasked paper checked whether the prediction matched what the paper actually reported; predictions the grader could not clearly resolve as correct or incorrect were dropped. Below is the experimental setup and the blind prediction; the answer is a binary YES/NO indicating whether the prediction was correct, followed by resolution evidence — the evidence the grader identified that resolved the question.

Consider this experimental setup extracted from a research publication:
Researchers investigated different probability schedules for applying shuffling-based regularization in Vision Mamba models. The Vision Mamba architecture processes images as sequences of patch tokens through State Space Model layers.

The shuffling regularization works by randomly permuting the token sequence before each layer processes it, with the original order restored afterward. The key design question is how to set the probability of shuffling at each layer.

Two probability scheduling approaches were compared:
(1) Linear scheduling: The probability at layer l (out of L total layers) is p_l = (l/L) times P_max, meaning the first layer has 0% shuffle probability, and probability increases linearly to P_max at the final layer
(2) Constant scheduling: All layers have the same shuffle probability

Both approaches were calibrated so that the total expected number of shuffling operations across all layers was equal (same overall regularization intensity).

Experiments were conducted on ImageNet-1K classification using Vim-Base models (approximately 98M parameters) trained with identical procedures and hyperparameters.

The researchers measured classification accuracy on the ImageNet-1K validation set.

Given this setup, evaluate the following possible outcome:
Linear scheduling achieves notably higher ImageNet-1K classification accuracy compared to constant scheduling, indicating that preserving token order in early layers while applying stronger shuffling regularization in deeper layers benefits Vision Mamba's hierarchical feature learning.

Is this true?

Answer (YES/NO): YES